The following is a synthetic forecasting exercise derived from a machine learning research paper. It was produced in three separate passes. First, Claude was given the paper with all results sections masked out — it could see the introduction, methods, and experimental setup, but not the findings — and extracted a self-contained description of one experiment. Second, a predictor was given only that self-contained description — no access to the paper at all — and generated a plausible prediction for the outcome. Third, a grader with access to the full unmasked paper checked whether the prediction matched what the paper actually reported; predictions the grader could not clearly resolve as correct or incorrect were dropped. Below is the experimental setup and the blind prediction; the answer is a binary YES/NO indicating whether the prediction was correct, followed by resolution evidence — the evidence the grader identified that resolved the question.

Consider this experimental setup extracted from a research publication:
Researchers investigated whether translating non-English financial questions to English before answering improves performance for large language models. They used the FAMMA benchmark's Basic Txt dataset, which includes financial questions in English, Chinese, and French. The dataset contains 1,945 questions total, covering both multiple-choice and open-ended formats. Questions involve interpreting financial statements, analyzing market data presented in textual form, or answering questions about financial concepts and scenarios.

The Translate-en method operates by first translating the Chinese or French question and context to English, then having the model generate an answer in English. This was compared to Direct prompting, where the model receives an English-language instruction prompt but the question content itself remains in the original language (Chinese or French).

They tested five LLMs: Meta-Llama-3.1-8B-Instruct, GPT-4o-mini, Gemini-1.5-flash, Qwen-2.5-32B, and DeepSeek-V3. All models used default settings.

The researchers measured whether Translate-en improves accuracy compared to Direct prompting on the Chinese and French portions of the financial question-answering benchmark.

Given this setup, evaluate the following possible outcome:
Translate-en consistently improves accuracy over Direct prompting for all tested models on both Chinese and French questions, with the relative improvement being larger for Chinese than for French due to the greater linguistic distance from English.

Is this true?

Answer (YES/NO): NO